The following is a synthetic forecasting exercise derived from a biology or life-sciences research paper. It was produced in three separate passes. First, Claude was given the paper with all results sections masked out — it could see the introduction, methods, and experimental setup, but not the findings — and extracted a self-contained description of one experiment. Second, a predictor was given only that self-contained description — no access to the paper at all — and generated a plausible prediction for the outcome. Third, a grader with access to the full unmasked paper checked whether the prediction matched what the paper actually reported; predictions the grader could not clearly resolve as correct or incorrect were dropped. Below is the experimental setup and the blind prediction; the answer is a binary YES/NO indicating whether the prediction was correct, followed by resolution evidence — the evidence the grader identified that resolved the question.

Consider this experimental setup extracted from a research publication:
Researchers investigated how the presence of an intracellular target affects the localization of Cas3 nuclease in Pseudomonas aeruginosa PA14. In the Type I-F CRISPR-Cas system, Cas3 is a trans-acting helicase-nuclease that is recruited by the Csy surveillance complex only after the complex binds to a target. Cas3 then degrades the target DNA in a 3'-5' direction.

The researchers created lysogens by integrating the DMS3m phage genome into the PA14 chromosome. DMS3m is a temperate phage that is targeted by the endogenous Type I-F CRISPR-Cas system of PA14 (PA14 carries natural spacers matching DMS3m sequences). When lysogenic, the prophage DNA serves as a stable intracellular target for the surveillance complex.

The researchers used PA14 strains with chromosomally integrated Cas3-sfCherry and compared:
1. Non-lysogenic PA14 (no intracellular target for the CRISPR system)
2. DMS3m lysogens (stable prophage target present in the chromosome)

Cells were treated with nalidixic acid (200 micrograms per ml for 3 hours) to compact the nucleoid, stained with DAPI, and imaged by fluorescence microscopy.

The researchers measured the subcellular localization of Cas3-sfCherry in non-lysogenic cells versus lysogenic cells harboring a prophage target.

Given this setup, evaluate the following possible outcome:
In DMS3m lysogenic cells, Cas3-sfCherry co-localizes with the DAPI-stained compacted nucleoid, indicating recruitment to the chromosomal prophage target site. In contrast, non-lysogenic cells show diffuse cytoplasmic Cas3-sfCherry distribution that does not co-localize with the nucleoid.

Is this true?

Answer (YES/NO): NO